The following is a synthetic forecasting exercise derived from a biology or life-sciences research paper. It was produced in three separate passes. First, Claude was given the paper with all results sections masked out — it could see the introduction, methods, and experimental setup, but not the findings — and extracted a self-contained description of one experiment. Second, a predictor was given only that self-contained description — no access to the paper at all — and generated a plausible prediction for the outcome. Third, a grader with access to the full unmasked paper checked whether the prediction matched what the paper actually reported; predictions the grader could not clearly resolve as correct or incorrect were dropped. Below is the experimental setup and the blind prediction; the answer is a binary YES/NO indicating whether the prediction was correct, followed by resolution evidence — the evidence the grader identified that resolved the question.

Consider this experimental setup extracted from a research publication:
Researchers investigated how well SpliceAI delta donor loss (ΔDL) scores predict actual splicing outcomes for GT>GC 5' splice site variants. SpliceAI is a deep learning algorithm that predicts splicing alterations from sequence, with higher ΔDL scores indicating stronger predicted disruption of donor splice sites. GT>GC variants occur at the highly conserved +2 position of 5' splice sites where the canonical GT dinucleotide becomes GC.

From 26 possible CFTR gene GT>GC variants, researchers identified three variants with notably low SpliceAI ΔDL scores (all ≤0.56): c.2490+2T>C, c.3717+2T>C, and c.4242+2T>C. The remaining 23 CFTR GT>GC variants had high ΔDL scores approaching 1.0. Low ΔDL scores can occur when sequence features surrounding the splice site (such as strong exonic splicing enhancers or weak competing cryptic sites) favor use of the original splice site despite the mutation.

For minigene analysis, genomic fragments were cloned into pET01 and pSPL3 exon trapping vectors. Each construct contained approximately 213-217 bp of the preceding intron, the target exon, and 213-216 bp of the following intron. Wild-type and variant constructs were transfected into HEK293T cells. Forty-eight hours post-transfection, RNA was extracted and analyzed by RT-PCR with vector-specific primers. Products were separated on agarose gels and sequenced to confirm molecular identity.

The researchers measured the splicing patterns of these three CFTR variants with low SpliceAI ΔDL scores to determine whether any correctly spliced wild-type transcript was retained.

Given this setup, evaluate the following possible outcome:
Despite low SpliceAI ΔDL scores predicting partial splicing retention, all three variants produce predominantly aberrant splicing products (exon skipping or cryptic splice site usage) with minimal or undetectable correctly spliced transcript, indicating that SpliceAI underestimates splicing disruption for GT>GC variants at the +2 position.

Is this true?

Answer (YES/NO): NO